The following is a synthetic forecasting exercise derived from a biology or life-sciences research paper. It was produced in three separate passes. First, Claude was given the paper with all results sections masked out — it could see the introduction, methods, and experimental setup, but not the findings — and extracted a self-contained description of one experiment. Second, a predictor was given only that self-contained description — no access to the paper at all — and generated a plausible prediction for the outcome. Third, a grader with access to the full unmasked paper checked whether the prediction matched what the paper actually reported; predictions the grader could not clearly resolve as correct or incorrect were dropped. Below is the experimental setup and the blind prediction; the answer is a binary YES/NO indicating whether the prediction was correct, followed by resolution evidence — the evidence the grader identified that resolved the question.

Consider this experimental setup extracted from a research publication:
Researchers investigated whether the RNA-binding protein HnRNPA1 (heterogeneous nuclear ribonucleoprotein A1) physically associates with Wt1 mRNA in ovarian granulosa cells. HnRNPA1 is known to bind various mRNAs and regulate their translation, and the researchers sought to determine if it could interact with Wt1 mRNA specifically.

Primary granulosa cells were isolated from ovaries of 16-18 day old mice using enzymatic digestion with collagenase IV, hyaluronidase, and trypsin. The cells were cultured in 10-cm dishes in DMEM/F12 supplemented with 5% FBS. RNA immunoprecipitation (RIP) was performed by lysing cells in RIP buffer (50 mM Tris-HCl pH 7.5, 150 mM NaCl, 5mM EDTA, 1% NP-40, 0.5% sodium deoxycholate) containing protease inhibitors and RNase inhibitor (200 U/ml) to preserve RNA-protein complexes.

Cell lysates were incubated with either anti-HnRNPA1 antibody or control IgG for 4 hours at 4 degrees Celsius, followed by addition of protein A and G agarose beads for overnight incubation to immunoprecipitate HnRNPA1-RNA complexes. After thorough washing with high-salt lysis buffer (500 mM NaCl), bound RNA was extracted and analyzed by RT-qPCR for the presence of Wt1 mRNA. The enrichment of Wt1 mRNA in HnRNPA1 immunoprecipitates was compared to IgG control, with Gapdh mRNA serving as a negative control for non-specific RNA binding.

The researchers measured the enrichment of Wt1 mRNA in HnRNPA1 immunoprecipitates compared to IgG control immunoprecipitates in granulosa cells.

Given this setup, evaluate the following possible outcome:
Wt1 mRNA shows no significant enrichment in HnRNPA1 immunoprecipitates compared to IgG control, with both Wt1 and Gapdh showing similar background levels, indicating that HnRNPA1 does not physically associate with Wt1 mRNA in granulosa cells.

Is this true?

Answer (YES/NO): NO